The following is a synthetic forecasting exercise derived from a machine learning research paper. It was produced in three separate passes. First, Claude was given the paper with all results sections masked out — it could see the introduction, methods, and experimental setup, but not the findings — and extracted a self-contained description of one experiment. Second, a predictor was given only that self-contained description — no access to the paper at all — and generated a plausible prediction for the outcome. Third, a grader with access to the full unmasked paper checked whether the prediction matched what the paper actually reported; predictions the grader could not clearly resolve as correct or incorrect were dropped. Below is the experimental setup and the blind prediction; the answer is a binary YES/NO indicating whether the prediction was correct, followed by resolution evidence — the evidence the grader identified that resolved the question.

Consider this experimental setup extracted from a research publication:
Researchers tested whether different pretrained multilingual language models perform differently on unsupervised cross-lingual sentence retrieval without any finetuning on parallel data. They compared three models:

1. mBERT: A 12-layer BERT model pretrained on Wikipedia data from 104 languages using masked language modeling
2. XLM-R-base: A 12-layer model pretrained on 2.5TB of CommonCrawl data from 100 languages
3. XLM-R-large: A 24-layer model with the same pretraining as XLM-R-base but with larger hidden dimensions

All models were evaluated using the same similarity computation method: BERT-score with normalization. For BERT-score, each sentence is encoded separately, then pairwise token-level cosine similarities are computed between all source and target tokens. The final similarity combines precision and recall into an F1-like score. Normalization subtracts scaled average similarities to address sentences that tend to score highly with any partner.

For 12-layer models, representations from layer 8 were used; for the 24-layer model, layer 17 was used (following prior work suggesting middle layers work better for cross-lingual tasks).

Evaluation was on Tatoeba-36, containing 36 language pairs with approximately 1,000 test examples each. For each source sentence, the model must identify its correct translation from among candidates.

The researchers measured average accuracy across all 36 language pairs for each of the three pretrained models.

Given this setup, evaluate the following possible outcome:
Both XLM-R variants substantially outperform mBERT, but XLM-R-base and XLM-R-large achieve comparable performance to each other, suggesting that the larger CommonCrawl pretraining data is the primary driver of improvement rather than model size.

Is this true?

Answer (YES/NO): YES